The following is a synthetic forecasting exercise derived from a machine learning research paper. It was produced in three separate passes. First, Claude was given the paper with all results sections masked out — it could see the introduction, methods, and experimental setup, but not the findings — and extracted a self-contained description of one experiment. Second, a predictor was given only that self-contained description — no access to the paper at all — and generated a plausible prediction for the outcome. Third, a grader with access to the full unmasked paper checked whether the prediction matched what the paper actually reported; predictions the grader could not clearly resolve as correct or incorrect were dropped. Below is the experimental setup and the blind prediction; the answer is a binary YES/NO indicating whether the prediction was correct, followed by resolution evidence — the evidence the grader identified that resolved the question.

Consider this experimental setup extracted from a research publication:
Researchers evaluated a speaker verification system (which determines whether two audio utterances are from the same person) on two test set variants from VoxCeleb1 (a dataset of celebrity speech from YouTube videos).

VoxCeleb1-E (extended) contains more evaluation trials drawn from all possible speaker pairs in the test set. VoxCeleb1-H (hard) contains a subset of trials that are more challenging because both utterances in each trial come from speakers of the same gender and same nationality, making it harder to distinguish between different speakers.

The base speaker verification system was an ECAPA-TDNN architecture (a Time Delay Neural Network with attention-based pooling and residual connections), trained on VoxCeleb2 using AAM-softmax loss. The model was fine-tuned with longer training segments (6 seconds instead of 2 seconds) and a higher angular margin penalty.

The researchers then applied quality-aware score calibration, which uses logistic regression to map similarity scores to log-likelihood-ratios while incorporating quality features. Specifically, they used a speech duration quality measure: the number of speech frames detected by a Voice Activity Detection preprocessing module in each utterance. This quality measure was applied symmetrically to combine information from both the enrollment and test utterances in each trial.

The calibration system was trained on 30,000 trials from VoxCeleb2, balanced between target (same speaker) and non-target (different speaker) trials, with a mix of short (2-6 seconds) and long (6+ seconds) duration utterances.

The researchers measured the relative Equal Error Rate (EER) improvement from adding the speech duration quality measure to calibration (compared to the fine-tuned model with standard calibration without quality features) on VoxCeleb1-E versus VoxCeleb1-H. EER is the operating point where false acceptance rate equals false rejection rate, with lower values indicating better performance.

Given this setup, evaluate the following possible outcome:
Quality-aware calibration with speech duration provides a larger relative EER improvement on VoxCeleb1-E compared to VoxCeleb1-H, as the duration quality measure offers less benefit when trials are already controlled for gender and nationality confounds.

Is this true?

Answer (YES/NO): NO